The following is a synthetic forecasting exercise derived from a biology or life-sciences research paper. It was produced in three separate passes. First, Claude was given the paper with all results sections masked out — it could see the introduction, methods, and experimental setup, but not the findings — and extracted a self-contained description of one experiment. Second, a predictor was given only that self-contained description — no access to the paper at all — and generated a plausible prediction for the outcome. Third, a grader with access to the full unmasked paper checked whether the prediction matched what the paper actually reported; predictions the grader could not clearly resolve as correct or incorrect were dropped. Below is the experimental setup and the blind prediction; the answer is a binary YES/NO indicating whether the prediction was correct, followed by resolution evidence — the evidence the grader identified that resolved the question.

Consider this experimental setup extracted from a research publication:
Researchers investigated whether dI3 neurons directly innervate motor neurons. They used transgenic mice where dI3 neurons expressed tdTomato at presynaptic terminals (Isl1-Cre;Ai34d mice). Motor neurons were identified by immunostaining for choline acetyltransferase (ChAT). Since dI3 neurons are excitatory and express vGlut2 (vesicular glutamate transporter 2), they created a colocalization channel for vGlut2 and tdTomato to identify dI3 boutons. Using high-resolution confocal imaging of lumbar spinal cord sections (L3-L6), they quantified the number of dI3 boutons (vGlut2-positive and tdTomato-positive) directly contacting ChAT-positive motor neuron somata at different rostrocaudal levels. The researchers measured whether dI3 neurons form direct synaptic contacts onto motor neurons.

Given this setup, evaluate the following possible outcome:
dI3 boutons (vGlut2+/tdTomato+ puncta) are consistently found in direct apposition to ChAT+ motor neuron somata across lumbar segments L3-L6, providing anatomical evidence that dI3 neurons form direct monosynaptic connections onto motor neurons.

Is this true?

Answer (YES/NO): YES